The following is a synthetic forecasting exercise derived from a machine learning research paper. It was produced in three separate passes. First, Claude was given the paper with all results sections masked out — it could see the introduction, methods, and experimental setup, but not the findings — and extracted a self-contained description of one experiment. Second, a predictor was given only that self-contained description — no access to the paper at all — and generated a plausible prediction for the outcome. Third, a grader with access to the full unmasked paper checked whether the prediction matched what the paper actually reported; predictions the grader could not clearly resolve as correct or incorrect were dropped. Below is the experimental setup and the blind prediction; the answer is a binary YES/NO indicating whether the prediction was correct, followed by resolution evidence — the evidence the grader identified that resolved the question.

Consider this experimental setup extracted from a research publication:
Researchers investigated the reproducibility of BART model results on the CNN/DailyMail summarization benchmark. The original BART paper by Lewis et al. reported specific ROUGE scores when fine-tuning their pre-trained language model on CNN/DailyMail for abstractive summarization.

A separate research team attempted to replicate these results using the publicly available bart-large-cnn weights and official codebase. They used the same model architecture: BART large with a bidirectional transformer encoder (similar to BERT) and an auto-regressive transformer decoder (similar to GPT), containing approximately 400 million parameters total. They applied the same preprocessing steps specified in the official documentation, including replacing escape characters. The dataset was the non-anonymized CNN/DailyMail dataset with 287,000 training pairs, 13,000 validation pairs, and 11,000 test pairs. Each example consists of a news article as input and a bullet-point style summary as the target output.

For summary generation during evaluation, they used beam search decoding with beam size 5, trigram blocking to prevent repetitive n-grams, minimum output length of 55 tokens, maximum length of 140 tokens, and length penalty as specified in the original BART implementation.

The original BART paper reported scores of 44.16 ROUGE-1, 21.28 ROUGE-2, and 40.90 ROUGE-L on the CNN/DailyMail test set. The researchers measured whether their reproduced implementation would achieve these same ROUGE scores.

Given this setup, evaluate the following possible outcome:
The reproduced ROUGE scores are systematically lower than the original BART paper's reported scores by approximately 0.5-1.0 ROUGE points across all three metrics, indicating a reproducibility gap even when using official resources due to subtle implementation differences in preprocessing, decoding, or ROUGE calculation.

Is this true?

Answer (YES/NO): NO